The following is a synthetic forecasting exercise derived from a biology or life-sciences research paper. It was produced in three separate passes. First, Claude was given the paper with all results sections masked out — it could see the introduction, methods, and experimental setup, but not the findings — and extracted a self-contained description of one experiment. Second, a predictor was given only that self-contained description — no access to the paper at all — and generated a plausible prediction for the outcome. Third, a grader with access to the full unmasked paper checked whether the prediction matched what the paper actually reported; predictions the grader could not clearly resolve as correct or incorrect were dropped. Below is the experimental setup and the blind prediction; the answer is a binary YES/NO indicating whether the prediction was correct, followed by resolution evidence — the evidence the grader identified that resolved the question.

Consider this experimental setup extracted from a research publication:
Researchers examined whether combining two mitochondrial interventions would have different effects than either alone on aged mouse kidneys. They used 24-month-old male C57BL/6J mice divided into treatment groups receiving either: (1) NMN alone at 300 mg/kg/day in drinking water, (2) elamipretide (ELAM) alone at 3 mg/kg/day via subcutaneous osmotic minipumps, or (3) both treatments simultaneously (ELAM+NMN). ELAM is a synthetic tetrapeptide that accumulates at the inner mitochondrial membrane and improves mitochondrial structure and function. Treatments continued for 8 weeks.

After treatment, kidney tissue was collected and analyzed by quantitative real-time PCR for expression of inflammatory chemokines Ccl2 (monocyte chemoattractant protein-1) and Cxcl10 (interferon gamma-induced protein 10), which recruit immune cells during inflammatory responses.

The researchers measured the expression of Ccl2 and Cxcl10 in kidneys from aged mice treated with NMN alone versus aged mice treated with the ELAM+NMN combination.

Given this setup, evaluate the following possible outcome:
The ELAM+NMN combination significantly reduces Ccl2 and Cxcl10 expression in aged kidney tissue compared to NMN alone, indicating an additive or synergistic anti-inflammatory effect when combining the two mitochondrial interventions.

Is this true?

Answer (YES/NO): NO